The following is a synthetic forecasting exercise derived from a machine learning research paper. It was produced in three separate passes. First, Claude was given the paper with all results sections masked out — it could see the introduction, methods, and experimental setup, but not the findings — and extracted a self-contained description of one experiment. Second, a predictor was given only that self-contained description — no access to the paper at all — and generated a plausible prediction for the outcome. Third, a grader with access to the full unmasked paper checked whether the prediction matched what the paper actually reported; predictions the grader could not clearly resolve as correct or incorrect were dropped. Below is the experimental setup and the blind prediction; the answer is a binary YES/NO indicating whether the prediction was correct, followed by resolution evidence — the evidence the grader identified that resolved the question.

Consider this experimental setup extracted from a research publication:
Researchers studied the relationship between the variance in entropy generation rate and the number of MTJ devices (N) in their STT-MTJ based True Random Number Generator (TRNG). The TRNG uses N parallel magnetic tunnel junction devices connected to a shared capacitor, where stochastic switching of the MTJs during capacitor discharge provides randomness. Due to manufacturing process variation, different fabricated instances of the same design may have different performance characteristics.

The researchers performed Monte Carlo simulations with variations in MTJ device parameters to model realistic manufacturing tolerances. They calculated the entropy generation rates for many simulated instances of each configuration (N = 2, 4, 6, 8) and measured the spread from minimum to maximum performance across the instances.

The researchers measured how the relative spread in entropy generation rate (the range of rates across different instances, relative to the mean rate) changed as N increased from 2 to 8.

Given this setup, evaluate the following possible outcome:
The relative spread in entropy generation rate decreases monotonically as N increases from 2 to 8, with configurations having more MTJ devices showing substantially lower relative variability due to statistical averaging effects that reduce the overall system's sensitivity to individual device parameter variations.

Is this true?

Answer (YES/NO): YES